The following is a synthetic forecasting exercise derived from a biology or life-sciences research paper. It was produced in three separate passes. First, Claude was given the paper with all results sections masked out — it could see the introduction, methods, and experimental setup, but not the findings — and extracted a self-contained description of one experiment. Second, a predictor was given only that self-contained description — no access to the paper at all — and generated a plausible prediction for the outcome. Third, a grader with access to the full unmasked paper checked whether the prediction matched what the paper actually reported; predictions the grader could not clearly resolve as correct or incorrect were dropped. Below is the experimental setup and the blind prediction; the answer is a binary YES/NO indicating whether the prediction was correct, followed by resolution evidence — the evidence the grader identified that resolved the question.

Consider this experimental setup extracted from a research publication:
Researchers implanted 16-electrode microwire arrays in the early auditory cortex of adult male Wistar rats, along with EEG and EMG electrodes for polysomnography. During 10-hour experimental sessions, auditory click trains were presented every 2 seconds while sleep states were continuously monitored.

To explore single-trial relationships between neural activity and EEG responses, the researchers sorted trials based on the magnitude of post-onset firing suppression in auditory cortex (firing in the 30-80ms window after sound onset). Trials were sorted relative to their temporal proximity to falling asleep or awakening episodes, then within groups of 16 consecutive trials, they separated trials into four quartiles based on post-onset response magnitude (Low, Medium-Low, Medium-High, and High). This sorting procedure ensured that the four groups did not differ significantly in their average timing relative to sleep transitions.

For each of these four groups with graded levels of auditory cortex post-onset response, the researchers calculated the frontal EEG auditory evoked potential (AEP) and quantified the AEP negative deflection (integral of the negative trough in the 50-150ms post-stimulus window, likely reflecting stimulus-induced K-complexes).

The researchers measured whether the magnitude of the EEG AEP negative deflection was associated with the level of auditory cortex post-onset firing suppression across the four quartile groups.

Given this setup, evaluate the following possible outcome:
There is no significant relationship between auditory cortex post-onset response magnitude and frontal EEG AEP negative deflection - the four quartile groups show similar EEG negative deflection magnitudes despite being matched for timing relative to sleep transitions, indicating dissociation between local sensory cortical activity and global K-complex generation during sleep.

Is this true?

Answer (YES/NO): NO